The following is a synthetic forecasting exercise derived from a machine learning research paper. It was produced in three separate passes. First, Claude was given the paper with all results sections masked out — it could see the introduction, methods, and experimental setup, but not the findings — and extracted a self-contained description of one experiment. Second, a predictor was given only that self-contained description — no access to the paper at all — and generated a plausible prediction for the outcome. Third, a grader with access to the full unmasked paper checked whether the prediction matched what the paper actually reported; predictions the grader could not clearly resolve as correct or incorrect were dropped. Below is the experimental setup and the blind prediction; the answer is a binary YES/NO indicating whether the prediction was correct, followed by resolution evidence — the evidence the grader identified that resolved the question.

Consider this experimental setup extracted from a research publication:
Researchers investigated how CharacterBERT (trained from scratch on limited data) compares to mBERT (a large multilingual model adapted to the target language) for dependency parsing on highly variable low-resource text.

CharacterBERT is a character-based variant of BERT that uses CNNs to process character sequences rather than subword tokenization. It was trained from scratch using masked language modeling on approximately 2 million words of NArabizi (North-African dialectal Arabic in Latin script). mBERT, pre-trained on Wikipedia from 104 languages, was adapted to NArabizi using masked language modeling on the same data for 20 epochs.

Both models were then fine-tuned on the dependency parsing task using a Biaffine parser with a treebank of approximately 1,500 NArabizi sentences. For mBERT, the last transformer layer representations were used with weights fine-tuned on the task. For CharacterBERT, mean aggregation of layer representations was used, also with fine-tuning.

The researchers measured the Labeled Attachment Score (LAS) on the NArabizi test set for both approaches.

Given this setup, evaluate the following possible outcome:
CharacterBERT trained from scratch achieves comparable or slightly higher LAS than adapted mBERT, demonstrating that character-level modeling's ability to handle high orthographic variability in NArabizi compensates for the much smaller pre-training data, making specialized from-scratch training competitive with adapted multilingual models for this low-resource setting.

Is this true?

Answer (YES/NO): NO